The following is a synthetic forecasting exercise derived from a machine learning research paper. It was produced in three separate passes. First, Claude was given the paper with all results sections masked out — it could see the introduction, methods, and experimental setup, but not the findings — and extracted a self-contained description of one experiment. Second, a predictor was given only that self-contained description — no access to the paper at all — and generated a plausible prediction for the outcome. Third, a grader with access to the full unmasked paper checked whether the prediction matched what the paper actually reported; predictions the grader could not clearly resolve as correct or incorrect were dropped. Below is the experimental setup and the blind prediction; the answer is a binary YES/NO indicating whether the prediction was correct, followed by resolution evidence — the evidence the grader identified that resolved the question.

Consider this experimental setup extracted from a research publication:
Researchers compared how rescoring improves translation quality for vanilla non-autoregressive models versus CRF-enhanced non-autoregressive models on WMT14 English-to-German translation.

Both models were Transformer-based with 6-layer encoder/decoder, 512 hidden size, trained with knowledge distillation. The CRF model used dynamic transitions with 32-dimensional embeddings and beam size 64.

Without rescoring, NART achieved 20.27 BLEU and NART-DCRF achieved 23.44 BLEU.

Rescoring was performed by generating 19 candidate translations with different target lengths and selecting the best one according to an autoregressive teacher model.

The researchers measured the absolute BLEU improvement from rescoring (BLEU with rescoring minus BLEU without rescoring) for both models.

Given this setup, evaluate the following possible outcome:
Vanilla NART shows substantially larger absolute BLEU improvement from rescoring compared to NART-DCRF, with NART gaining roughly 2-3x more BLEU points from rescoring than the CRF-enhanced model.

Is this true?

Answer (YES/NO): NO